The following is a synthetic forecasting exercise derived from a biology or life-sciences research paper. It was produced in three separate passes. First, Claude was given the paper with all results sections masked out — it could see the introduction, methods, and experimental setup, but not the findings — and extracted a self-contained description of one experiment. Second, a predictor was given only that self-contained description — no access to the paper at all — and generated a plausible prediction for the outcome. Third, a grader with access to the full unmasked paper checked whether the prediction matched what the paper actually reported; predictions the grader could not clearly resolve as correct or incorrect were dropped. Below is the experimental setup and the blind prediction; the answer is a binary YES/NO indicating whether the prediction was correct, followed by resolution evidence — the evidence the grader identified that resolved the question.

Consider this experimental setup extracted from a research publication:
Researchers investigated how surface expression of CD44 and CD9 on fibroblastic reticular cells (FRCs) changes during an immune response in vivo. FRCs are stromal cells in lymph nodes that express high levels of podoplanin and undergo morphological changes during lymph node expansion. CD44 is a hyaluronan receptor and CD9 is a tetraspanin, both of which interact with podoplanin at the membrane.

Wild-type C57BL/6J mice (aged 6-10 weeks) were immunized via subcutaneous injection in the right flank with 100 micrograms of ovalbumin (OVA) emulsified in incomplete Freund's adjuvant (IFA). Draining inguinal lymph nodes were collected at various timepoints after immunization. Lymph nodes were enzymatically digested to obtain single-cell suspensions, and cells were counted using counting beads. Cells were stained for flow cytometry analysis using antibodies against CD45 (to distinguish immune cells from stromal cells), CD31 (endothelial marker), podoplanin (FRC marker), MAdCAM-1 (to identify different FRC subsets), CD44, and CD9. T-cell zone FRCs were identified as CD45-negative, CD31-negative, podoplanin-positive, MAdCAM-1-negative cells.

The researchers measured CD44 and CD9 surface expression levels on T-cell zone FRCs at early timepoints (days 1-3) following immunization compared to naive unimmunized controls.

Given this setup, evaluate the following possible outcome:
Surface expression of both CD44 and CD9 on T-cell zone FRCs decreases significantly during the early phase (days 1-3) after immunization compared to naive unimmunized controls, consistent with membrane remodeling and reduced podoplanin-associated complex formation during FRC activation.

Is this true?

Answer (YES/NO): NO